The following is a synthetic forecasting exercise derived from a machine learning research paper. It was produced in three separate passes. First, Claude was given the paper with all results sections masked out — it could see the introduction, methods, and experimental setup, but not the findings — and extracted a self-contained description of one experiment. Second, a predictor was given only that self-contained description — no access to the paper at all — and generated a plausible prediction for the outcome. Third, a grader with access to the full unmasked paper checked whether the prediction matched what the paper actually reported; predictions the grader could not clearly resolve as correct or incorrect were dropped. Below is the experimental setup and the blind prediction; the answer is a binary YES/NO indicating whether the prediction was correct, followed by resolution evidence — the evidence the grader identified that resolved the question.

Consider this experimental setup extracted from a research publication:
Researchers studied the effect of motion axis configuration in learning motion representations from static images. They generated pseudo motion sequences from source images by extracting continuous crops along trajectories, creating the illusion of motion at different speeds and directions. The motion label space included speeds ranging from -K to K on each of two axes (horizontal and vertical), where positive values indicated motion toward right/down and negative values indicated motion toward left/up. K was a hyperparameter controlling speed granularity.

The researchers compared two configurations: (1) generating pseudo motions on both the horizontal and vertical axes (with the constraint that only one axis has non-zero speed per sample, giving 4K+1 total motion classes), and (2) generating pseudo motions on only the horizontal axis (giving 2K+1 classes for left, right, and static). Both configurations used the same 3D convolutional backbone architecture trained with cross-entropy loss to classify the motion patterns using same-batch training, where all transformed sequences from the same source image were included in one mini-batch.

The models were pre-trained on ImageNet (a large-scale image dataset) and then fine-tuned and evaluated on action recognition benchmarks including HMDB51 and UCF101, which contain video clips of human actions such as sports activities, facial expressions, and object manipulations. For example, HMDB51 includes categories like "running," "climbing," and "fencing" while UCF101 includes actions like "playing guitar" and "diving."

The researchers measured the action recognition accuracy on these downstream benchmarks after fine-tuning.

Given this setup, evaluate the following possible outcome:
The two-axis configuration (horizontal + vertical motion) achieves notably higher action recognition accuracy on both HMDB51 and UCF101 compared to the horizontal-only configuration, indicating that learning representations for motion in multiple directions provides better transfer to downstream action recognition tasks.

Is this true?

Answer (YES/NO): NO